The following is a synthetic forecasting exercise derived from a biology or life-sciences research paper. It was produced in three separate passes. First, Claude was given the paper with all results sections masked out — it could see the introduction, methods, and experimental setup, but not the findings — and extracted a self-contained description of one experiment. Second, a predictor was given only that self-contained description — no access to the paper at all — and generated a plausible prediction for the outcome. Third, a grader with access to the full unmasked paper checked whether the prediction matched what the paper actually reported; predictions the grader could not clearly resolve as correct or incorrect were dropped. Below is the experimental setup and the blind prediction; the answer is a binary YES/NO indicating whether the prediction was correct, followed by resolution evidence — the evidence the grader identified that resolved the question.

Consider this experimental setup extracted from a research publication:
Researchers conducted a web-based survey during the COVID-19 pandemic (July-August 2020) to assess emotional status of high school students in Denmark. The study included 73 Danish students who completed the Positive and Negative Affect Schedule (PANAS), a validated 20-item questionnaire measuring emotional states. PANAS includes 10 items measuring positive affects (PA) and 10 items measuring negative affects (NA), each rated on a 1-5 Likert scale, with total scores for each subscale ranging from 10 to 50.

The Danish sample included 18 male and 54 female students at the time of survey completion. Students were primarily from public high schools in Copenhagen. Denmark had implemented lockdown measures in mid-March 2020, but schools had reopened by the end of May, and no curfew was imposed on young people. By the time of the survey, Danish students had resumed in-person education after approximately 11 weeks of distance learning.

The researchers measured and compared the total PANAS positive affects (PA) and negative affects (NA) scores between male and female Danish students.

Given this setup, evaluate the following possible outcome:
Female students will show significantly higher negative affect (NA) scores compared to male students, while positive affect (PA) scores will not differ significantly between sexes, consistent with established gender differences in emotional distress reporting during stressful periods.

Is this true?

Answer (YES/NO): NO